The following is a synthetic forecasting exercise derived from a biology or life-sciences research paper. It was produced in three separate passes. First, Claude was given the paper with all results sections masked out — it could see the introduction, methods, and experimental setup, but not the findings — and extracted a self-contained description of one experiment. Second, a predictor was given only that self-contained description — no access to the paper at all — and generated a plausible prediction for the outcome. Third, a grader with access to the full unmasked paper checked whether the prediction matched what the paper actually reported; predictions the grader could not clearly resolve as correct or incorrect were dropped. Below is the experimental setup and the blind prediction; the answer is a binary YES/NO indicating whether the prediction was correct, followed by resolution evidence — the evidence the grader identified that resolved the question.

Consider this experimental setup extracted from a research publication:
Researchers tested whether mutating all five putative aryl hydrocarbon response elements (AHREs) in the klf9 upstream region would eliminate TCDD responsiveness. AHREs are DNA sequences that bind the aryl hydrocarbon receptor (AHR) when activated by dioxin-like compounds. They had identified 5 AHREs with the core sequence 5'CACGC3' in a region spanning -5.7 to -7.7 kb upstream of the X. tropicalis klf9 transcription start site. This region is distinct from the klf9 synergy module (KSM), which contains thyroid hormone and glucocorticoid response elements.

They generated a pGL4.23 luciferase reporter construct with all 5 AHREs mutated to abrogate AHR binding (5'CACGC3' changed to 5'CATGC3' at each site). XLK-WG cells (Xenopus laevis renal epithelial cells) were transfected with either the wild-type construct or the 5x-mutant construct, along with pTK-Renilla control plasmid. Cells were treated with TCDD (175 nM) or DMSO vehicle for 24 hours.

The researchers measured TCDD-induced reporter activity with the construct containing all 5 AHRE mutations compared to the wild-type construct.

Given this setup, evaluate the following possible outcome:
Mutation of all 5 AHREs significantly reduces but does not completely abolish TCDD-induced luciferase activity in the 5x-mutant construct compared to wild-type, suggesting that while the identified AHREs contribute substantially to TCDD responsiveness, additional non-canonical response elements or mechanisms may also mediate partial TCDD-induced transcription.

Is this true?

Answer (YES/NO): NO